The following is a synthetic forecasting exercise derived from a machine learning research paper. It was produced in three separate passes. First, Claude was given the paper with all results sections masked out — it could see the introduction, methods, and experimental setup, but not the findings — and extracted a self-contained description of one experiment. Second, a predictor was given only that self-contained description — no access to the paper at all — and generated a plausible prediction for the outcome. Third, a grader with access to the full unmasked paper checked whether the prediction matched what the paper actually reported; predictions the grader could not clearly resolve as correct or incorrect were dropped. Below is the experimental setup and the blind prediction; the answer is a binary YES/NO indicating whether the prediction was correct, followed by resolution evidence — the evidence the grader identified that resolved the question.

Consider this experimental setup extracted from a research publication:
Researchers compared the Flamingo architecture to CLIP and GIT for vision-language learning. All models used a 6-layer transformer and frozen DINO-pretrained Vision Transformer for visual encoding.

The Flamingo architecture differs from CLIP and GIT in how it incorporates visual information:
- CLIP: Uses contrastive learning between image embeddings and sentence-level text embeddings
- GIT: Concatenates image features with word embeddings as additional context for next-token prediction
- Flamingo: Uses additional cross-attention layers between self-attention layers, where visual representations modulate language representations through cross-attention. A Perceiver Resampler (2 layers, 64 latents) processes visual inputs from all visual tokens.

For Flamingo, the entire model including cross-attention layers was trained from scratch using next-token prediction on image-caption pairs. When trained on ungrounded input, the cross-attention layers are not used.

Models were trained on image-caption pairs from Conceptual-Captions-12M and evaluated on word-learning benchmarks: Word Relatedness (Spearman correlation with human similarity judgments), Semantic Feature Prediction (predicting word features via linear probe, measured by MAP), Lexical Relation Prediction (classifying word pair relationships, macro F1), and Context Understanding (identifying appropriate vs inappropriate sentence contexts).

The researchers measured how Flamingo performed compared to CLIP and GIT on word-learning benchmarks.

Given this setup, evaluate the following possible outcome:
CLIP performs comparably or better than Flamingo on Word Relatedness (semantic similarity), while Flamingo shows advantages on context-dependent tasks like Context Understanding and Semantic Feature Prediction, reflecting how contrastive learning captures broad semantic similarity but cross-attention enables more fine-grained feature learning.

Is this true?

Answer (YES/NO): NO